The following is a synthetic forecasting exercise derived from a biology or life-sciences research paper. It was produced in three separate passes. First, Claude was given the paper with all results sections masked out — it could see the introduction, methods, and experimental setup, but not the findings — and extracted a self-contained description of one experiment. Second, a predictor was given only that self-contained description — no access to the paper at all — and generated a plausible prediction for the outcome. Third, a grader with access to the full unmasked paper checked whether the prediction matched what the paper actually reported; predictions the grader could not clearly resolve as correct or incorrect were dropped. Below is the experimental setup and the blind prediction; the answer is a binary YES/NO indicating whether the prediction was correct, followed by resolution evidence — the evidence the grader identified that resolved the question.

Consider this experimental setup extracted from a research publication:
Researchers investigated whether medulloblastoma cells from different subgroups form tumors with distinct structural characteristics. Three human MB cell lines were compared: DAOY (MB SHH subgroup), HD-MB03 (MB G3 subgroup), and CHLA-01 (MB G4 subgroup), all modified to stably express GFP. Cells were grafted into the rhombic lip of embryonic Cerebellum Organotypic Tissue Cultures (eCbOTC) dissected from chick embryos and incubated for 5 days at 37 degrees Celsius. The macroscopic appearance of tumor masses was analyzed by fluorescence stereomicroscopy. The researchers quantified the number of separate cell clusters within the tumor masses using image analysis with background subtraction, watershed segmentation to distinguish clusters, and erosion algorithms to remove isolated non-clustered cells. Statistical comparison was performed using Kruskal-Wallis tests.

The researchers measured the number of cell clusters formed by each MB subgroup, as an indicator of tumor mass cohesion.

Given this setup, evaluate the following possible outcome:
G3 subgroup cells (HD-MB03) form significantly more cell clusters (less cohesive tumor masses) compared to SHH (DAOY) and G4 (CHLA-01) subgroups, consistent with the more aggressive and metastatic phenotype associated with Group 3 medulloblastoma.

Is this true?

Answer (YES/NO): NO